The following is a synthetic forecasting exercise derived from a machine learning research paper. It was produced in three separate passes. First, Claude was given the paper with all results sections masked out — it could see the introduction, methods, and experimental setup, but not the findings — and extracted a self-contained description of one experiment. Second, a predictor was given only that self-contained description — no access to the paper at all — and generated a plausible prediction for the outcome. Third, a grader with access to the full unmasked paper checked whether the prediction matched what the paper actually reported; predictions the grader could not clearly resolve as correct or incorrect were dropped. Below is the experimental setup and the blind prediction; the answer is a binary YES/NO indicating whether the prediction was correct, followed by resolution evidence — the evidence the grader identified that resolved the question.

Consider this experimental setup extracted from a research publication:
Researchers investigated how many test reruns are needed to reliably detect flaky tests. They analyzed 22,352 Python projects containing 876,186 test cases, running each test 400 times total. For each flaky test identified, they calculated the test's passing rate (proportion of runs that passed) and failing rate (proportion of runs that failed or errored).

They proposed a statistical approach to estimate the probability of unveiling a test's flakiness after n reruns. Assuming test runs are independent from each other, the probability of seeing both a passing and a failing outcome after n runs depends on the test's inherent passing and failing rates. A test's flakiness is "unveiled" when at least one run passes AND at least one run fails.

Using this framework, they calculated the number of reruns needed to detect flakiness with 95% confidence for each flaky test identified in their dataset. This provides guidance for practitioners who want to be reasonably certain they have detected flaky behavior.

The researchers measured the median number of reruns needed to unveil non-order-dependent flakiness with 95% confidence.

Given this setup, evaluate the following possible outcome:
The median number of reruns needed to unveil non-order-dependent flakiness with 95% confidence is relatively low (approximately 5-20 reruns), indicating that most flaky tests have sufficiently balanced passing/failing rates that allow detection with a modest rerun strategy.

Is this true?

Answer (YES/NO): NO